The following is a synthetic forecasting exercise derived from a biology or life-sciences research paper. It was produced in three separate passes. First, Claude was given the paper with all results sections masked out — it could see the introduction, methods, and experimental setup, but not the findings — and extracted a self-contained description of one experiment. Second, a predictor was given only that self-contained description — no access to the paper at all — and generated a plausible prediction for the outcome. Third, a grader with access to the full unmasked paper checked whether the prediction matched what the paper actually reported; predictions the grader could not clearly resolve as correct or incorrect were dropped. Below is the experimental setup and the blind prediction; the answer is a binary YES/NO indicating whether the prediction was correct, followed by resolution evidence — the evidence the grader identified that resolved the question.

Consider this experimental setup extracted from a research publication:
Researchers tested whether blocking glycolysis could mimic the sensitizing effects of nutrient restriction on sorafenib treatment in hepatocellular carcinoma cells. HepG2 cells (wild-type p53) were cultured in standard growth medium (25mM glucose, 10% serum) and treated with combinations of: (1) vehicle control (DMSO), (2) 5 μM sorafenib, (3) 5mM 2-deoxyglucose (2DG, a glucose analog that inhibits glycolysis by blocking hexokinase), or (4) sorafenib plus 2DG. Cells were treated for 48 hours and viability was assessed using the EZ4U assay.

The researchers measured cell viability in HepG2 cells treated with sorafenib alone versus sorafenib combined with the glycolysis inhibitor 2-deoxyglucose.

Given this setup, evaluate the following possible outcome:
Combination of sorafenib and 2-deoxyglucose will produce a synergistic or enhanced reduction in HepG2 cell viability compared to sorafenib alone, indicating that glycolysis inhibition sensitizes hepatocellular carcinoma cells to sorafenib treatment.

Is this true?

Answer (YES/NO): YES